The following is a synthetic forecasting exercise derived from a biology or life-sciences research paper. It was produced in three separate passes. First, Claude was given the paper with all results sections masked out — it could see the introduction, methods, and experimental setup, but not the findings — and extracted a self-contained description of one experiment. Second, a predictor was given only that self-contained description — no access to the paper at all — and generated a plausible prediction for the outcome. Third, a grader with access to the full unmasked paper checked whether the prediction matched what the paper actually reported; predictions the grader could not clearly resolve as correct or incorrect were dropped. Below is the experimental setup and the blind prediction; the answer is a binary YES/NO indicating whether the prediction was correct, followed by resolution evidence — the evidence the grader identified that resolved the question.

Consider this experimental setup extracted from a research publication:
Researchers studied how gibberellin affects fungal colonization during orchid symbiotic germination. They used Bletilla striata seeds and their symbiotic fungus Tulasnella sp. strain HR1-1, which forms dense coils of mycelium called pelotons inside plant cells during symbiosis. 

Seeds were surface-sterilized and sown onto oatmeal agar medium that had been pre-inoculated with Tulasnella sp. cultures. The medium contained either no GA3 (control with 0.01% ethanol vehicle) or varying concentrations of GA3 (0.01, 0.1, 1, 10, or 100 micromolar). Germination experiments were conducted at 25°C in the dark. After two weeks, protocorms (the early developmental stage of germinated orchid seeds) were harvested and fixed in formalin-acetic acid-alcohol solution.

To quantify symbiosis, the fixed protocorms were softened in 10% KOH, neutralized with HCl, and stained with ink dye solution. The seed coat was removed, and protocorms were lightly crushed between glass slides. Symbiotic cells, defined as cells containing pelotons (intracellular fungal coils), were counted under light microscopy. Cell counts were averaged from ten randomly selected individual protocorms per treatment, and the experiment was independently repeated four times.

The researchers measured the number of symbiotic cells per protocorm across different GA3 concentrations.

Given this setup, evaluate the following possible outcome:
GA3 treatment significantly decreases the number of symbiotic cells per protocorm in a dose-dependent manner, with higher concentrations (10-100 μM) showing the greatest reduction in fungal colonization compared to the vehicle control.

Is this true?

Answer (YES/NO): NO